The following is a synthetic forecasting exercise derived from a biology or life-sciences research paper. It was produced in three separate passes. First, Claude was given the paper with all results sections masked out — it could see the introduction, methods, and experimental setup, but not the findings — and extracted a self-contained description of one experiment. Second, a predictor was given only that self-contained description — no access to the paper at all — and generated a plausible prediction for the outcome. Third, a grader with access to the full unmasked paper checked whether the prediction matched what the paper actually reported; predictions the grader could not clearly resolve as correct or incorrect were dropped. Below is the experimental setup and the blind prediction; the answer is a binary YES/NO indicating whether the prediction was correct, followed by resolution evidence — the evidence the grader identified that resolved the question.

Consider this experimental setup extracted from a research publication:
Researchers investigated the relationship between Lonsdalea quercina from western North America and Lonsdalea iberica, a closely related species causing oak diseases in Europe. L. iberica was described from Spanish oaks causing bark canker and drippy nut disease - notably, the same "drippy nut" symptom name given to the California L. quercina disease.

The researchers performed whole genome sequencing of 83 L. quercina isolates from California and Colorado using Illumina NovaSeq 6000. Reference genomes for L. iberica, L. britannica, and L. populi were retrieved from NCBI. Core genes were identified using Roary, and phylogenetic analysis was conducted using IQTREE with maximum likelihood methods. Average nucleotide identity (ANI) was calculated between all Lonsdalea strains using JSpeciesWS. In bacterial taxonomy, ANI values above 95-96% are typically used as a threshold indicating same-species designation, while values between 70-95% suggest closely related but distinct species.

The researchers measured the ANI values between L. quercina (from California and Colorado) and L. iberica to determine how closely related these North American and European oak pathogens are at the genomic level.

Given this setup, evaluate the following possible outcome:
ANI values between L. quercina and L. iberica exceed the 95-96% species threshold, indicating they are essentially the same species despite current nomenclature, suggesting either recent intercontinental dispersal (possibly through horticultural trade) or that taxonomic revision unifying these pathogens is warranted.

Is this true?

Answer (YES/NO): NO